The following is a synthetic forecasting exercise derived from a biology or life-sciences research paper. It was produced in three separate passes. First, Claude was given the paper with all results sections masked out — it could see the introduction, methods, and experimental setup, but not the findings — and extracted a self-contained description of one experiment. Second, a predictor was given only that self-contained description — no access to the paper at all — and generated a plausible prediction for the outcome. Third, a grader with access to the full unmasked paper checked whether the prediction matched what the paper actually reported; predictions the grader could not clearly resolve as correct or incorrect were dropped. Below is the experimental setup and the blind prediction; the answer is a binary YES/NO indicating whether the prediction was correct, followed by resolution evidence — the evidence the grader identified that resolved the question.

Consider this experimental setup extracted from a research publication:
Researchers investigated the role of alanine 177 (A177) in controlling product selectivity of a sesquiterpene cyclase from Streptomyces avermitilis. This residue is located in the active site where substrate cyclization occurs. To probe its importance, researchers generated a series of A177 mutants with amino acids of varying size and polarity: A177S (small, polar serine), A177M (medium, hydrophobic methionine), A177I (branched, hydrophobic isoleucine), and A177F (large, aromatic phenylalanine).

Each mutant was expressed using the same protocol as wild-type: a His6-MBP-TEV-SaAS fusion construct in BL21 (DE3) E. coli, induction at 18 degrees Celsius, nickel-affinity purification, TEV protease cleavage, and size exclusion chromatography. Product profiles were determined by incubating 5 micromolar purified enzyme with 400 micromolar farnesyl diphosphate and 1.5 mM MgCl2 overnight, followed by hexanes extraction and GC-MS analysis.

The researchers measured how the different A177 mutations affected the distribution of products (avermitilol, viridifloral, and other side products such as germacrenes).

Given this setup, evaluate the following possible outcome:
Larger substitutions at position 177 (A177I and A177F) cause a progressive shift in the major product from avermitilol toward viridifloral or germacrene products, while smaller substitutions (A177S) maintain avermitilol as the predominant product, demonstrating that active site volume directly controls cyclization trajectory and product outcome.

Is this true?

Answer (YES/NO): NO